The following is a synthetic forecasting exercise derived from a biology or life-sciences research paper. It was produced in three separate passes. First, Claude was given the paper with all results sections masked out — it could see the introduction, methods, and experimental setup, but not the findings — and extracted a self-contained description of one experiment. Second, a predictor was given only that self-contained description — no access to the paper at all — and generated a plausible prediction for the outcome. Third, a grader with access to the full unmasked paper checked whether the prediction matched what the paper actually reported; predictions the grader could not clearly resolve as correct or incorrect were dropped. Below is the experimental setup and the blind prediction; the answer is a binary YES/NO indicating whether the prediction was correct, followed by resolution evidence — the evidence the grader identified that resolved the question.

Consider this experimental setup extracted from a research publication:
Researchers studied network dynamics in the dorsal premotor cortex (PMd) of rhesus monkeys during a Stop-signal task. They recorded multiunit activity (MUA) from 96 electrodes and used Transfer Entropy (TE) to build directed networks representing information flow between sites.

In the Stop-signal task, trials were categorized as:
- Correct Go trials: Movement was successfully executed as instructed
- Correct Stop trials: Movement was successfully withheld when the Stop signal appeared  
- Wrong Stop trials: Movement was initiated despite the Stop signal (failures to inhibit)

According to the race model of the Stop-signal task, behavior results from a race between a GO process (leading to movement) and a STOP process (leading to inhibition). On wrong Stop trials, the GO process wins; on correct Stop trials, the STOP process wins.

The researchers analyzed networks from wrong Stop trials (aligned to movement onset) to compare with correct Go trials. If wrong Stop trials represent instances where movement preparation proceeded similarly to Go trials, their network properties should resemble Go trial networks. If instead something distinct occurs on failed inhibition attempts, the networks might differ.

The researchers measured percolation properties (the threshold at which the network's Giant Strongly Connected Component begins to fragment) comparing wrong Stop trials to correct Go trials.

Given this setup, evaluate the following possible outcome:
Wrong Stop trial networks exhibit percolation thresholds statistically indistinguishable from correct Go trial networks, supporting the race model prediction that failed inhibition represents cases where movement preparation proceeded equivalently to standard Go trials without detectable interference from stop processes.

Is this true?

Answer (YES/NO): NO